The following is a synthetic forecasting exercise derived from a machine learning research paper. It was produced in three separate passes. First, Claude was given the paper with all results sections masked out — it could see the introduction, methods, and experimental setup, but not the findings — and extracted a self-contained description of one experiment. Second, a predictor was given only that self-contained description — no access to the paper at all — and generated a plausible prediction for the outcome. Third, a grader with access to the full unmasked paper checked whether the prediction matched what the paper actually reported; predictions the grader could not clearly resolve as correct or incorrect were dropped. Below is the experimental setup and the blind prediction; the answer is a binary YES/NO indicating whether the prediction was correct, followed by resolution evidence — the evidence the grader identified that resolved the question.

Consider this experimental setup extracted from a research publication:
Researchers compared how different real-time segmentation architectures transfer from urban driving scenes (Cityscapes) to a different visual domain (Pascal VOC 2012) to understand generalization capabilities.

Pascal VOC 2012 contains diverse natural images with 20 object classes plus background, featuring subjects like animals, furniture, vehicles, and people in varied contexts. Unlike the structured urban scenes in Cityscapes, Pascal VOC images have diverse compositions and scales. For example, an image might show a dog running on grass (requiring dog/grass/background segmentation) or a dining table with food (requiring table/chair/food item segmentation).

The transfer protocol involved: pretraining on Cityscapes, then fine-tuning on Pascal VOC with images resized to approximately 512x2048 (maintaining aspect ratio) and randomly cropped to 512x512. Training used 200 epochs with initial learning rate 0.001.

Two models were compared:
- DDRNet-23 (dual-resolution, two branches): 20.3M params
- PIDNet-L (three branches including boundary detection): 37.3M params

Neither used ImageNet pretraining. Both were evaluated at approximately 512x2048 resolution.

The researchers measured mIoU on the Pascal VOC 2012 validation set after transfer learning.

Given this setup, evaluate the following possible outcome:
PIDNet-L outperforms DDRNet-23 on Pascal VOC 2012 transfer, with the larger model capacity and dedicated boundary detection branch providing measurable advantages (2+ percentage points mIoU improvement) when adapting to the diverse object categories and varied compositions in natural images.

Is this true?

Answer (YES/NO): NO